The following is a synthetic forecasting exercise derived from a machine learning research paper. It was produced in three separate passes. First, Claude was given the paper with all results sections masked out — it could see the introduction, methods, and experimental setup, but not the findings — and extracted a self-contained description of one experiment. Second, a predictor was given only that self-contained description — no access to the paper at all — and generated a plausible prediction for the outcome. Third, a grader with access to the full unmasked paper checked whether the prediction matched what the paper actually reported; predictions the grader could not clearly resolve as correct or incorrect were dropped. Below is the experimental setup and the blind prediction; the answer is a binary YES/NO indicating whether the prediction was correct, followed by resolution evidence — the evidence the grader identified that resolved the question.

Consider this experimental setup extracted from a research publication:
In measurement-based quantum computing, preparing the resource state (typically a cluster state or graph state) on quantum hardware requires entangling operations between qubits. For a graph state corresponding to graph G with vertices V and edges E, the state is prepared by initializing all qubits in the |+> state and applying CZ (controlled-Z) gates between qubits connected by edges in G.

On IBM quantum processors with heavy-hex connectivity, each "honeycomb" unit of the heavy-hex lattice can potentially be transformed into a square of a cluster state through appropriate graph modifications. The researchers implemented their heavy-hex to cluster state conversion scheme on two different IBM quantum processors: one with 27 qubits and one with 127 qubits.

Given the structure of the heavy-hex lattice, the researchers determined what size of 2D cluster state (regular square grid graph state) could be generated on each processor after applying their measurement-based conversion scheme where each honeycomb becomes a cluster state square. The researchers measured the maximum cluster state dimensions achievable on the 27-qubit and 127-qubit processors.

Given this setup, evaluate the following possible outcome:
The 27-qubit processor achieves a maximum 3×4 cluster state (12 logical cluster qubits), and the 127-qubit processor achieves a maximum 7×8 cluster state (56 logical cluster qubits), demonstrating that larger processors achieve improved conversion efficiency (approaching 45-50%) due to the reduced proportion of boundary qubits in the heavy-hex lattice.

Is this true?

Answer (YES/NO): NO